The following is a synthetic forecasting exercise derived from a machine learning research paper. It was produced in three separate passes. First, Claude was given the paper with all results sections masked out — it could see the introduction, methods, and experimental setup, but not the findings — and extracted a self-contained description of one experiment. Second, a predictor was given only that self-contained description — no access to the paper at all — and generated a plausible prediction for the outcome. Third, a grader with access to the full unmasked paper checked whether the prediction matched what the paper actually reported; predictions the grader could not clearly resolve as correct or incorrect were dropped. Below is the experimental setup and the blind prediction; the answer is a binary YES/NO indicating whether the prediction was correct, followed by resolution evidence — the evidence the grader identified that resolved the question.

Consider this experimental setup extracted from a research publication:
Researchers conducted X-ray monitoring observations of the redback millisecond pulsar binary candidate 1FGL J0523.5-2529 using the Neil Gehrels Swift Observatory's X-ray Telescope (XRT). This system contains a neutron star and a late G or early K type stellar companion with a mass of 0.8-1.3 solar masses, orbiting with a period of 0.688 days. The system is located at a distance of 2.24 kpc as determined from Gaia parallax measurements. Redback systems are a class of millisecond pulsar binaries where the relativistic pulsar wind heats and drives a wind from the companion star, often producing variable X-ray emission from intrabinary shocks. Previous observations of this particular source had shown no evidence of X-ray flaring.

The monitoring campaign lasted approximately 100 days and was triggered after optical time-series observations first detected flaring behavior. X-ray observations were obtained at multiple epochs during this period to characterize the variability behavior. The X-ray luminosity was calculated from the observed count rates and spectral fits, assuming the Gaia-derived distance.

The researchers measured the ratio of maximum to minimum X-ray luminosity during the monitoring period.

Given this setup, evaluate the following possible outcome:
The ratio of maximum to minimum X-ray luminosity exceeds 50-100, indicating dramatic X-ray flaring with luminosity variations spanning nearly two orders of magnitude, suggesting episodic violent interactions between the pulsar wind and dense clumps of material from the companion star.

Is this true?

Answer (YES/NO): YES